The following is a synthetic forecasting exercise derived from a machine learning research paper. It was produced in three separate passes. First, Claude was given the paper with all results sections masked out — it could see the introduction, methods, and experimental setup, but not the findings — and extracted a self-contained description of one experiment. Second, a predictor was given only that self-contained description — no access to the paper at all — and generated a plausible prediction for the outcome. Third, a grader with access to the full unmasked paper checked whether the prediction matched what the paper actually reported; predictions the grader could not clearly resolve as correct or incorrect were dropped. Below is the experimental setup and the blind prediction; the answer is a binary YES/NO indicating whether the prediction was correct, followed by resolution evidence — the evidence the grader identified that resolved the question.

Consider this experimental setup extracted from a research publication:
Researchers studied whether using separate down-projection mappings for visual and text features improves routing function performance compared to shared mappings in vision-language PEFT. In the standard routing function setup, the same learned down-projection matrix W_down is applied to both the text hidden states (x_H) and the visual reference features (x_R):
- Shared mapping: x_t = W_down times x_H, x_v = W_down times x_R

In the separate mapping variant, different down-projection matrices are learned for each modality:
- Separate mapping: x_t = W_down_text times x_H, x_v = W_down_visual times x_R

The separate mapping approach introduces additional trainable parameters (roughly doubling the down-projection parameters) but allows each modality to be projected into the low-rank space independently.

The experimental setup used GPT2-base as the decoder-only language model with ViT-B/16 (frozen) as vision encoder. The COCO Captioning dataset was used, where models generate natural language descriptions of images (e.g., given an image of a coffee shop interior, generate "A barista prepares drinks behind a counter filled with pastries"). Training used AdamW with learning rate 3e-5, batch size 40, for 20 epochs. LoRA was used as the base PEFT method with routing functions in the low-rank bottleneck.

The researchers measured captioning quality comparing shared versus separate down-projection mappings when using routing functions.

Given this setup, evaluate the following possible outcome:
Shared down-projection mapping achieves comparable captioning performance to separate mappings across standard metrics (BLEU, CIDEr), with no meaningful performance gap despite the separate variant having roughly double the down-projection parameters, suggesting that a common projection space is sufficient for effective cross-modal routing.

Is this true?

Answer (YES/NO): NO